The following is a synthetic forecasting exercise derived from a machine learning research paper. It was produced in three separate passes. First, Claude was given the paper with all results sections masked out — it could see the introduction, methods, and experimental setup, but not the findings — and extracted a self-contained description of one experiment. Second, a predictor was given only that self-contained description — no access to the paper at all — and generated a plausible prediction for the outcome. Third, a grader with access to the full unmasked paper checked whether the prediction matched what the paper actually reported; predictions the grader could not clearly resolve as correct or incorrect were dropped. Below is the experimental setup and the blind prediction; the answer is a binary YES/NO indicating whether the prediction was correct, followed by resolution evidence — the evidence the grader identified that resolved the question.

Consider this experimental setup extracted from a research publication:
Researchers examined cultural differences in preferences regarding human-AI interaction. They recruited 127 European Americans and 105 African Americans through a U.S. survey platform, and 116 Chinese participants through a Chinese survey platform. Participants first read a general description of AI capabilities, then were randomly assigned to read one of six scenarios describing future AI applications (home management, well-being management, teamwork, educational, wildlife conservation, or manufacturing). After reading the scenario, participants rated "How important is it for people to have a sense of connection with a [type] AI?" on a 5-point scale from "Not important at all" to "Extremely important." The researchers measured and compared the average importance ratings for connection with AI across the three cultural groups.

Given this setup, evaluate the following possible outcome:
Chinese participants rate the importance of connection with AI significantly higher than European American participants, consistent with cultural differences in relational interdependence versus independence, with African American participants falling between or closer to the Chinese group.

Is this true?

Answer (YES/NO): YES